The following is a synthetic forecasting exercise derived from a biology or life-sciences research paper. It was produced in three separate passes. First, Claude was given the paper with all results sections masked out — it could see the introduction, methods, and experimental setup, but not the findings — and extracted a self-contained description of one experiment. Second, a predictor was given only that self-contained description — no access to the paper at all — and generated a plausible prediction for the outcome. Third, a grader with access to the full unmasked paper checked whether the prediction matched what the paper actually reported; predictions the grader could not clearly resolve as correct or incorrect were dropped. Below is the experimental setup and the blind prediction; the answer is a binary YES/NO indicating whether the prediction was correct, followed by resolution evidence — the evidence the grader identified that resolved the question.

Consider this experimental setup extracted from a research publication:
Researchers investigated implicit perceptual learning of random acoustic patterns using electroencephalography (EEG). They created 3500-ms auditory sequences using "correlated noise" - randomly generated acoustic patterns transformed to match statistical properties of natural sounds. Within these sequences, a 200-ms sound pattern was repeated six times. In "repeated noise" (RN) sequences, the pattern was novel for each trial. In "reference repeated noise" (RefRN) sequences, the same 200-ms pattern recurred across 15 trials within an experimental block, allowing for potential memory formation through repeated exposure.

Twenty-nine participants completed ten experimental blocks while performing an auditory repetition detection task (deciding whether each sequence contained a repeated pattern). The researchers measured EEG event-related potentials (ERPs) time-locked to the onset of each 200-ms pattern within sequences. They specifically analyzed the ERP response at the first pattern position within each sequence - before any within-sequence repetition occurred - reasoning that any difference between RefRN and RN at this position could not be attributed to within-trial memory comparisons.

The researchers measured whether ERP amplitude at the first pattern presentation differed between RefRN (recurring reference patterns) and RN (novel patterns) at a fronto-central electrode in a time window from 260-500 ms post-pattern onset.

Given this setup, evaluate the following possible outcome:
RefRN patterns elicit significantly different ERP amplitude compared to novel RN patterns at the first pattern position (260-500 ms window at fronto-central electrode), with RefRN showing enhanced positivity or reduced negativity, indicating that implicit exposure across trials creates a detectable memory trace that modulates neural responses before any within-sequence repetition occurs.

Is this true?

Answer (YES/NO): NO